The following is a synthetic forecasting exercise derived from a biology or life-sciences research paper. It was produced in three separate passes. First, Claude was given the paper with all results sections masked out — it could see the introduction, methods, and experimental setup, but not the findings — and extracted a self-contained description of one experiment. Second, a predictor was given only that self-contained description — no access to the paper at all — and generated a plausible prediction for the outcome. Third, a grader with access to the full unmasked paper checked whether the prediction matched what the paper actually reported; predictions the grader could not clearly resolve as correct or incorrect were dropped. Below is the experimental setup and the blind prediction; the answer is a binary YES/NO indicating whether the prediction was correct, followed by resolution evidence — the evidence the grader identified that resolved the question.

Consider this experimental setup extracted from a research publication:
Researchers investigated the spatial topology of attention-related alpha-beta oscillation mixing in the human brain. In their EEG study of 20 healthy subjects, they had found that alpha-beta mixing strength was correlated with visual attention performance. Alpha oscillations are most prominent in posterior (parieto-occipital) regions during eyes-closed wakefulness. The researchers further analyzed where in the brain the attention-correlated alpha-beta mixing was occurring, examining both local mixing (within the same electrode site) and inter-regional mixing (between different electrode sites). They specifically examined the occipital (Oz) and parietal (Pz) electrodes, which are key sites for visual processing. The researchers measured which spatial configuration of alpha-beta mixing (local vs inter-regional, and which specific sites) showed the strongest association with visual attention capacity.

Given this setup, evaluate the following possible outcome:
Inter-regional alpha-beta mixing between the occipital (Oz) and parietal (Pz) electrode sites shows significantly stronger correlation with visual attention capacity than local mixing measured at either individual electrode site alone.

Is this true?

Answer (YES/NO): NO